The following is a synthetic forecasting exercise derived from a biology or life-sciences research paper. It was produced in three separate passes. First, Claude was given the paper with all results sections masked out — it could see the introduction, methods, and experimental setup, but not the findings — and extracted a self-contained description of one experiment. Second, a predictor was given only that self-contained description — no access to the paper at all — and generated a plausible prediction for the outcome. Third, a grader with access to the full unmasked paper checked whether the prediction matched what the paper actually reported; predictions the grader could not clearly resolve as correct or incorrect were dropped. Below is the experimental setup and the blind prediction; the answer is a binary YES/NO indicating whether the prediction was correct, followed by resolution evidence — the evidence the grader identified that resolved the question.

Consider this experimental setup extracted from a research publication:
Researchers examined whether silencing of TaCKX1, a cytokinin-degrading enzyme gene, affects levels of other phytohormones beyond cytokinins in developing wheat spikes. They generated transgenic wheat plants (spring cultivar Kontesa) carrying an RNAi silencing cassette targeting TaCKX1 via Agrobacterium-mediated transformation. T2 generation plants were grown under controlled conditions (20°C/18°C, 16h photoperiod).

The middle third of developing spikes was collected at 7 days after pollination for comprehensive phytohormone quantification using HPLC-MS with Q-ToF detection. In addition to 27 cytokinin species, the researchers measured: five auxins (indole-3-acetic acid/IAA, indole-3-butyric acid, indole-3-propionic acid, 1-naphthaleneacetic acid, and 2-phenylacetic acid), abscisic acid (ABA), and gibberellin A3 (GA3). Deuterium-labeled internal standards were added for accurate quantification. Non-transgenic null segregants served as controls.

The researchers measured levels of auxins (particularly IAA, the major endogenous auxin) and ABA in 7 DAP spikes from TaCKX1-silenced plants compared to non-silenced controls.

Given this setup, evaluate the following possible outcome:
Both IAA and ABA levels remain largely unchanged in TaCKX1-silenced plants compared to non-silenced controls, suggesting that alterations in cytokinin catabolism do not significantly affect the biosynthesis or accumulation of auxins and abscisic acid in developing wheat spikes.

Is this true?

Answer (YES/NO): NO